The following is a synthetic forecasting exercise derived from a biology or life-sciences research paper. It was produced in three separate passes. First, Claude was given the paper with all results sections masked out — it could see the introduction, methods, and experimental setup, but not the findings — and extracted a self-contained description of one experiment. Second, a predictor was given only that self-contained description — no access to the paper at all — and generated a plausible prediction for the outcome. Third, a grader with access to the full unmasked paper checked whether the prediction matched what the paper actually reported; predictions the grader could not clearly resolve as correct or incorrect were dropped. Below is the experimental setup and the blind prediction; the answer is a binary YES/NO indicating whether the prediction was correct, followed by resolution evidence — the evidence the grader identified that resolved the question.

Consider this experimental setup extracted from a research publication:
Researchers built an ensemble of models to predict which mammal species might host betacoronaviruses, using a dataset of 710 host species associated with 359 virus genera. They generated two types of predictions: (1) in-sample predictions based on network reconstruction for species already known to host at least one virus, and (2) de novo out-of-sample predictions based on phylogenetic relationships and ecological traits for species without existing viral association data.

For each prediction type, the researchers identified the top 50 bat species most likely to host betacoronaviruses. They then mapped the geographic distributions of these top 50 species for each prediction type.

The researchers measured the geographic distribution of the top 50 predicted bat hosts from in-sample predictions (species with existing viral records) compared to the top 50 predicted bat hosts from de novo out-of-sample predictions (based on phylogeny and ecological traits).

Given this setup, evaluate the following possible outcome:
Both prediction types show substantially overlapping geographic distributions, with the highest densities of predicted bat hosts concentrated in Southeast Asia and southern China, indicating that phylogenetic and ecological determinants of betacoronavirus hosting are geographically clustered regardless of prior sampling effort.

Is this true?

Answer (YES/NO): NO